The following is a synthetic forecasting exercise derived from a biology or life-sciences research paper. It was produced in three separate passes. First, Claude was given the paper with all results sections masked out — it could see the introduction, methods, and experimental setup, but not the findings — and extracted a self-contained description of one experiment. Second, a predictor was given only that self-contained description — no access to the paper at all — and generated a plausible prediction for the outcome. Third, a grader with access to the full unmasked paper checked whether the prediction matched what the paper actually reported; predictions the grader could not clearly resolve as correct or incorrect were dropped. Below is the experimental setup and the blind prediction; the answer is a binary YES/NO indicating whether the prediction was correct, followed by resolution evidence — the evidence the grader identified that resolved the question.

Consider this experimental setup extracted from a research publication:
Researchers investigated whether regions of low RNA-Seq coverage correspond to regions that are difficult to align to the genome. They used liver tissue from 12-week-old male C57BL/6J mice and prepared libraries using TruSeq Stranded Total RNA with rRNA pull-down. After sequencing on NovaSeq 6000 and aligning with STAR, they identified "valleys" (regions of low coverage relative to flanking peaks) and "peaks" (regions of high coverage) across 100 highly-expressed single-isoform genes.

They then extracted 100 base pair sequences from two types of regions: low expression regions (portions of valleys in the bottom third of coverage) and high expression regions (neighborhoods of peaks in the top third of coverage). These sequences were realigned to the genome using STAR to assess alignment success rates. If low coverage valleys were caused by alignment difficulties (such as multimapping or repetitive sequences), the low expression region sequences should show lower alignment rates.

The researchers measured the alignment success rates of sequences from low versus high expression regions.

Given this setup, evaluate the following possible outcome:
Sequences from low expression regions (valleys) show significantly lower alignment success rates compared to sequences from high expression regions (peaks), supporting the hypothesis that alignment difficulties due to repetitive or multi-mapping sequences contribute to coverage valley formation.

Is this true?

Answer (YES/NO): NO